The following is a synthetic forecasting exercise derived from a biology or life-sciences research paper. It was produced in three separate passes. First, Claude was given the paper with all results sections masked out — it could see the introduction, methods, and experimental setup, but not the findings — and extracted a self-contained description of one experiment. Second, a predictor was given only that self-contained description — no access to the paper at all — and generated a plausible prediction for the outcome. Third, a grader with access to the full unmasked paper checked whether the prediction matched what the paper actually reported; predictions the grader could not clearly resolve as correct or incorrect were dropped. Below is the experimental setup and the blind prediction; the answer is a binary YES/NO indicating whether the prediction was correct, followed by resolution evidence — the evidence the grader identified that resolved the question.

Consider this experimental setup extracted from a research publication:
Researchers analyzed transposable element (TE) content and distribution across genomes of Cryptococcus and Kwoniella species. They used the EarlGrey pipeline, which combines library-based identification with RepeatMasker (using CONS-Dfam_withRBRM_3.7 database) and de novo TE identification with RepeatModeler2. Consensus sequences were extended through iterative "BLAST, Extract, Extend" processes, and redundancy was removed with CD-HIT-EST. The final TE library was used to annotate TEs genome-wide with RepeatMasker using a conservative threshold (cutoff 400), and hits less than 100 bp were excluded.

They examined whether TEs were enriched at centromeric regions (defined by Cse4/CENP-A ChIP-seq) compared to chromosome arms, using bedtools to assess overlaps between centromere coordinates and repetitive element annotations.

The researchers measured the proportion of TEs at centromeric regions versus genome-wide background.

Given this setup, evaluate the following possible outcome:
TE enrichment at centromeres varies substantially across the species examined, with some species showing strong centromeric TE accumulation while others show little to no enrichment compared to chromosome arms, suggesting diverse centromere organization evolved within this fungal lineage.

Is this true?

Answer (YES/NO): YES